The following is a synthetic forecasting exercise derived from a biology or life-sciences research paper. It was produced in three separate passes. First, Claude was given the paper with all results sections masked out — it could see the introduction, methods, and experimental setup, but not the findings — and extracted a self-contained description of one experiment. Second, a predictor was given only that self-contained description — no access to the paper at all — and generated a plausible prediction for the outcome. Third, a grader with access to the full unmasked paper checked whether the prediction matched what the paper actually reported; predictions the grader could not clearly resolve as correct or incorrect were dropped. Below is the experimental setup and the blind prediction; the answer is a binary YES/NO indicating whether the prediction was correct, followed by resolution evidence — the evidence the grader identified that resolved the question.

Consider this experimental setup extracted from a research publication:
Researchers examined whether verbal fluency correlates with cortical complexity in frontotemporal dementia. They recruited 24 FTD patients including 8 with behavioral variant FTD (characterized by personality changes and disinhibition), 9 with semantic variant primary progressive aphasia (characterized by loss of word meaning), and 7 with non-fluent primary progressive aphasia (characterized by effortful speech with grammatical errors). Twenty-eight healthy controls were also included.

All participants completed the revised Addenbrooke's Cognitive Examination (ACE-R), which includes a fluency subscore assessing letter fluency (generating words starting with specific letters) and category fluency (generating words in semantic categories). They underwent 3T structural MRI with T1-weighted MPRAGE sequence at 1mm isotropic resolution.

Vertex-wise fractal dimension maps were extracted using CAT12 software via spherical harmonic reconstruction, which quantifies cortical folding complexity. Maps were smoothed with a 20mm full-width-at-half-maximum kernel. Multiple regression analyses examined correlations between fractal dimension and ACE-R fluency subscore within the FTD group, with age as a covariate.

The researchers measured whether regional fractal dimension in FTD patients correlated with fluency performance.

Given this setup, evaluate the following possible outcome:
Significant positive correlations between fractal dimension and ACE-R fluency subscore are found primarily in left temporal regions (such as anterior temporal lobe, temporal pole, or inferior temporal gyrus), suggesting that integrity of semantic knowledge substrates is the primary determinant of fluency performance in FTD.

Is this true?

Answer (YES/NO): NO